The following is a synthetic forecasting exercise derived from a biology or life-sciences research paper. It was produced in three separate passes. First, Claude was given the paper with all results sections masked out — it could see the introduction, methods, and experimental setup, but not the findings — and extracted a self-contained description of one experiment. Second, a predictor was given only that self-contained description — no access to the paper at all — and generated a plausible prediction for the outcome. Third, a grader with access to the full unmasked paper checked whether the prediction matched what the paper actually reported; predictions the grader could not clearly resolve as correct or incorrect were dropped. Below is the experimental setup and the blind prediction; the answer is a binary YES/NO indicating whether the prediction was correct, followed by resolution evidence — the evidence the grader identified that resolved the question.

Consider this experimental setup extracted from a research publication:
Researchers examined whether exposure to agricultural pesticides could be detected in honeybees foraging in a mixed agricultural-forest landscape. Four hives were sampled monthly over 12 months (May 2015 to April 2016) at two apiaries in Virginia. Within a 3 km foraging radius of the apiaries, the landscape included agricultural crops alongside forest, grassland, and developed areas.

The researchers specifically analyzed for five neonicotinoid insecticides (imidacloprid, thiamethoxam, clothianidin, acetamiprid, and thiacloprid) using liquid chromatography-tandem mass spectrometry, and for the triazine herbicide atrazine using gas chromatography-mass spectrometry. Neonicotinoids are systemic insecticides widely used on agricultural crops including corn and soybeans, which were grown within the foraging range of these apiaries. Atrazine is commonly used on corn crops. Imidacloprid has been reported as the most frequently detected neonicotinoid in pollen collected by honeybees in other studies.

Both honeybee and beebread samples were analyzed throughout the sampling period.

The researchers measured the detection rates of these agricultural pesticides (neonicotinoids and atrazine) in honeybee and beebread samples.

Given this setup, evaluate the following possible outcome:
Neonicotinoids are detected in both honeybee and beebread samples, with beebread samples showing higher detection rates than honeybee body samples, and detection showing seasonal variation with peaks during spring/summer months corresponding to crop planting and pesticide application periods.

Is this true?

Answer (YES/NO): NO